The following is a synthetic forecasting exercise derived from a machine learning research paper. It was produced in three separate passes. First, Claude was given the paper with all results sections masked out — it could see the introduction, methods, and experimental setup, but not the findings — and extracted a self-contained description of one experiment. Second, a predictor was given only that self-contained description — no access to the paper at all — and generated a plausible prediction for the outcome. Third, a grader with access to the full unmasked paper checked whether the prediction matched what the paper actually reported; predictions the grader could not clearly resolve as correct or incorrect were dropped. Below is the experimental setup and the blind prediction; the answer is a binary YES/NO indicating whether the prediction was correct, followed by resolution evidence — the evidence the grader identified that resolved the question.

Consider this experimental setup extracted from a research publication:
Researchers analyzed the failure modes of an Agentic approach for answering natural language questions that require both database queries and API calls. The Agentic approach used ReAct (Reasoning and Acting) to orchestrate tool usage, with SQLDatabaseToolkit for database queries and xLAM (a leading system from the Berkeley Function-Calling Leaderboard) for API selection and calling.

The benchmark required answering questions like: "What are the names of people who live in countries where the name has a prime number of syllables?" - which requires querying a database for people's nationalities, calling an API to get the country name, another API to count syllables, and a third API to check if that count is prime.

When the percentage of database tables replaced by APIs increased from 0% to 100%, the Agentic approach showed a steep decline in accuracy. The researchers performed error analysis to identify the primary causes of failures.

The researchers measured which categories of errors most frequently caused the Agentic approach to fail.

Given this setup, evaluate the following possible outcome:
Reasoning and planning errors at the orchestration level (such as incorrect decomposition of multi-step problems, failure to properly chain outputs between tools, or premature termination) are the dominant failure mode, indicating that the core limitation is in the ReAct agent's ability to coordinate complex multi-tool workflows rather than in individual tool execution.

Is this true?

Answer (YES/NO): NO